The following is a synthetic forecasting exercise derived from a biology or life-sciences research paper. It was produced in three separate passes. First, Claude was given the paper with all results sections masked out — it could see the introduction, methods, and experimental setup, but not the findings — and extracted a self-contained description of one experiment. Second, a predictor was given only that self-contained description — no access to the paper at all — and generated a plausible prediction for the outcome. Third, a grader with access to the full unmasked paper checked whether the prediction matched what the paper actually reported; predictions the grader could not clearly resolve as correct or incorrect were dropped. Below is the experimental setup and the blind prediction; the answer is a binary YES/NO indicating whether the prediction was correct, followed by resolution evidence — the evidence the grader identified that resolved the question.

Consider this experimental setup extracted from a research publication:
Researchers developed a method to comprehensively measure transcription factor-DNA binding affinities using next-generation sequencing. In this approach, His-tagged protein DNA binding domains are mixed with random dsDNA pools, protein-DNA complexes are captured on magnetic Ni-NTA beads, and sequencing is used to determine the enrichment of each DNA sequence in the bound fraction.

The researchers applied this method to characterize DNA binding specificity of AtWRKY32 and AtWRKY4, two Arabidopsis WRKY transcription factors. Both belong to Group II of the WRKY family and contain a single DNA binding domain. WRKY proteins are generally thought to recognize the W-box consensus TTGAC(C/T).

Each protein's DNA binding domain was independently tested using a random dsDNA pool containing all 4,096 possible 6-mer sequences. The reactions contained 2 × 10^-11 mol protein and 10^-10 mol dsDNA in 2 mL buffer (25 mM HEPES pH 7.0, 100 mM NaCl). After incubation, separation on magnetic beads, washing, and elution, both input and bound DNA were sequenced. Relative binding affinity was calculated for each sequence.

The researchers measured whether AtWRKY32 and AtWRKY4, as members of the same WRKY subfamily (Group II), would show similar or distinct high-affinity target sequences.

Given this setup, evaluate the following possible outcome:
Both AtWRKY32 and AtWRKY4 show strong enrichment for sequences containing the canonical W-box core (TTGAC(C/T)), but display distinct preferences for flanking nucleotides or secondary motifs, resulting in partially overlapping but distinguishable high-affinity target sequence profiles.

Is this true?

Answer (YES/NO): NO